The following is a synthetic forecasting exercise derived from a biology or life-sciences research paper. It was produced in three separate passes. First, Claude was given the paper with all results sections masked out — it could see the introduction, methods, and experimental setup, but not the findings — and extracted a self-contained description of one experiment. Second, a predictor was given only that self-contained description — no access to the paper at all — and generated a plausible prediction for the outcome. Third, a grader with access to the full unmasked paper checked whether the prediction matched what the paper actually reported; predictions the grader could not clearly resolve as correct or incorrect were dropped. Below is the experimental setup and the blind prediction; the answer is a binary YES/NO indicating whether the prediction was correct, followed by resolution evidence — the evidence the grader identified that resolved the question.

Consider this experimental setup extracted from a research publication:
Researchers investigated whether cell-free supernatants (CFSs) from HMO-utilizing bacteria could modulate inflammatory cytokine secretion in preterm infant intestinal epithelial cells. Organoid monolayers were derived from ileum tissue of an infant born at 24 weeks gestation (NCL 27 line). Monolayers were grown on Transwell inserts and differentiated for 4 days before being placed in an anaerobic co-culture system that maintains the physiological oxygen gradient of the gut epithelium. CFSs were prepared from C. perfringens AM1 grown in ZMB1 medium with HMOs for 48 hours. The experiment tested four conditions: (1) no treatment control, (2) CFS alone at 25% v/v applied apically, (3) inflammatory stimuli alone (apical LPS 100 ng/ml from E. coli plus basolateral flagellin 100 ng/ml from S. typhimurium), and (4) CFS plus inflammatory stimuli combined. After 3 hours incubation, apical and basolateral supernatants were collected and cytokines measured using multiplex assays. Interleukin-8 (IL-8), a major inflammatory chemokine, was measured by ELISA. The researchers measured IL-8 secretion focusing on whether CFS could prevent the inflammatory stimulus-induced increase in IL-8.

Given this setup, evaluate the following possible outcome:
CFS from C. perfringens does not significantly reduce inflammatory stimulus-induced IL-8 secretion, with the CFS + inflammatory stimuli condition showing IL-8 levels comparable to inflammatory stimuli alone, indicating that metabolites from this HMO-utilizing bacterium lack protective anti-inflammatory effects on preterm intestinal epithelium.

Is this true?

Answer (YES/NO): NO